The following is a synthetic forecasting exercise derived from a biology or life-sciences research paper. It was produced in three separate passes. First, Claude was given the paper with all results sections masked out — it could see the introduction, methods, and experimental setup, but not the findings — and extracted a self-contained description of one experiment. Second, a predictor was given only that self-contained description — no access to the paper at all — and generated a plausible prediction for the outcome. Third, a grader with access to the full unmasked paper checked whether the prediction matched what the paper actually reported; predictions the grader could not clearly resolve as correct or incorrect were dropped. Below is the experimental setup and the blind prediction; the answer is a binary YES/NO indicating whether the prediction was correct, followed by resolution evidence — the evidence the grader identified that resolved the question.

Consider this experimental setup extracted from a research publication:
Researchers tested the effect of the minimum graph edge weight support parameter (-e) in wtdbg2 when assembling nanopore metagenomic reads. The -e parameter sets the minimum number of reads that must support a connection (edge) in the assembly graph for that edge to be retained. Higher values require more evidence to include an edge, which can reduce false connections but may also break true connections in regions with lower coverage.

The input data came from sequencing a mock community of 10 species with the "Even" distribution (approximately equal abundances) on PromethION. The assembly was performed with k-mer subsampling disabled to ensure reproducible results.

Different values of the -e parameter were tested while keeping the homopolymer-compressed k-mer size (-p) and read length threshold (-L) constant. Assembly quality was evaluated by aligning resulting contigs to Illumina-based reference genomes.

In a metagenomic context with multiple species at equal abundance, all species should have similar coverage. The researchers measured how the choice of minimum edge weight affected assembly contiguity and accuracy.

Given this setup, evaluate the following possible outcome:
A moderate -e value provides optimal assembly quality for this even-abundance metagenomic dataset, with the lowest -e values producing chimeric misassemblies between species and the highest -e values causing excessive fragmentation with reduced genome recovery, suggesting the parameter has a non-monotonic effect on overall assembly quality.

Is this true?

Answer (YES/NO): NO